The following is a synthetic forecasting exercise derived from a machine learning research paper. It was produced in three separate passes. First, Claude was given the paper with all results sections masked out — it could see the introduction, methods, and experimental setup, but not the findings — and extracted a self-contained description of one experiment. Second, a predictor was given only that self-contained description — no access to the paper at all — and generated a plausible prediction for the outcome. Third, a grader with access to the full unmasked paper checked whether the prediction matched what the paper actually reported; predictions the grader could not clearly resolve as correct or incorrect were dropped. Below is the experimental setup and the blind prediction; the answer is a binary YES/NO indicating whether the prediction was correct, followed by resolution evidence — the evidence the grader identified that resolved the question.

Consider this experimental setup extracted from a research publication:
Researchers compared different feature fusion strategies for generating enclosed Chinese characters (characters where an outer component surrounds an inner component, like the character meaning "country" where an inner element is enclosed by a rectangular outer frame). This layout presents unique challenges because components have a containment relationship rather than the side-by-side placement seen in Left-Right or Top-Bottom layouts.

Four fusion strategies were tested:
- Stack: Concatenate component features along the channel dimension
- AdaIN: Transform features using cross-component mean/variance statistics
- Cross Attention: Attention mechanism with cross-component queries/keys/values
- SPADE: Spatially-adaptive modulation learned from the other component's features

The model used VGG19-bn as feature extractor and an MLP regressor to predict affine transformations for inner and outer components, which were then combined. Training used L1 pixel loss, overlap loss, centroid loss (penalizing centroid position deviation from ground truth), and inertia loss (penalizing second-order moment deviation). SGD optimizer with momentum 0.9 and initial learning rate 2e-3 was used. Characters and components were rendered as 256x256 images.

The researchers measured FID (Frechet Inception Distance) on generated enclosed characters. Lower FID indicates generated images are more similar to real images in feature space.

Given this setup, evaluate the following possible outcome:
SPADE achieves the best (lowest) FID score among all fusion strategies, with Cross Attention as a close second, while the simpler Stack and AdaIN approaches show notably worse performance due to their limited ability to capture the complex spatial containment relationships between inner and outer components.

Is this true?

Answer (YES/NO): NO